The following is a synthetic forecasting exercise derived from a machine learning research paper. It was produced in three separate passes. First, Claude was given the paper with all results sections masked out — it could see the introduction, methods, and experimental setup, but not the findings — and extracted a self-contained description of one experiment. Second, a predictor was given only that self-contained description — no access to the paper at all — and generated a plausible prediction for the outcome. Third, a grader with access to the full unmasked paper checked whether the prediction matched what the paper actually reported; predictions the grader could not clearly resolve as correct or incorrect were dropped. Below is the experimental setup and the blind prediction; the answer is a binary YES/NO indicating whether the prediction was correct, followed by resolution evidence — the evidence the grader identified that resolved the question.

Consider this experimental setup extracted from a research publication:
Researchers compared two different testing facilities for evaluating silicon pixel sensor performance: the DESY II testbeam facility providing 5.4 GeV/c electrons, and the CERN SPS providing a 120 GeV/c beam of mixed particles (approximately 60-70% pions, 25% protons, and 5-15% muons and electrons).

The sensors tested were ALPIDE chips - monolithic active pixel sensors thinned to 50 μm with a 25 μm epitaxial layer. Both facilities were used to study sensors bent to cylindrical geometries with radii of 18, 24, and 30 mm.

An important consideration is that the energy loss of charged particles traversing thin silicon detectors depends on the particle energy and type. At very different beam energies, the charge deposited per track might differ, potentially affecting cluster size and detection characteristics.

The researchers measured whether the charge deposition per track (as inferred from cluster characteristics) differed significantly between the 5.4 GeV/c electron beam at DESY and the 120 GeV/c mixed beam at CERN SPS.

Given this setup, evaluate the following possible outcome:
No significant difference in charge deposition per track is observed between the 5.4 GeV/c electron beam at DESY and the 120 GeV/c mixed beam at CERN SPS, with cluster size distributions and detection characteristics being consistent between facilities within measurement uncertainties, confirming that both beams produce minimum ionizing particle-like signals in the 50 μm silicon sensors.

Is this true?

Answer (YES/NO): YES